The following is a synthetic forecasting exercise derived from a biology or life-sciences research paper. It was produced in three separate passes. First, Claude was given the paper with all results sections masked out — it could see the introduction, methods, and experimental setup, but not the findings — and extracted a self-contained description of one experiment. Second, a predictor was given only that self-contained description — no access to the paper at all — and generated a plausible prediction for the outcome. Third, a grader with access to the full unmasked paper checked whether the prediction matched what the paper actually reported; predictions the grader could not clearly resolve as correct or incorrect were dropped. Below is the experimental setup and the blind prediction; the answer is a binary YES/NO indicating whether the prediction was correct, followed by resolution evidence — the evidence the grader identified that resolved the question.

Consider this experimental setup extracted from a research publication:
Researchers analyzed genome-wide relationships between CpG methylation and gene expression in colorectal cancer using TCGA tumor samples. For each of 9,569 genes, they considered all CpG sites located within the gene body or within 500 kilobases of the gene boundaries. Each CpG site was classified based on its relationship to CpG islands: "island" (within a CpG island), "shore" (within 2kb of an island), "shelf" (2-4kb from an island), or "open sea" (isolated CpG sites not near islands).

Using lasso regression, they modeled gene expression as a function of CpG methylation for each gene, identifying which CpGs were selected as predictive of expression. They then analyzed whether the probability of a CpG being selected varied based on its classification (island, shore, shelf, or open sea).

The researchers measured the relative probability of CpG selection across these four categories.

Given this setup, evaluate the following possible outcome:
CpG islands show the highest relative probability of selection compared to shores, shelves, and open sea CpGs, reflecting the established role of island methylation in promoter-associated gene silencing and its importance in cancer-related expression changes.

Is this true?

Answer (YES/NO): NO